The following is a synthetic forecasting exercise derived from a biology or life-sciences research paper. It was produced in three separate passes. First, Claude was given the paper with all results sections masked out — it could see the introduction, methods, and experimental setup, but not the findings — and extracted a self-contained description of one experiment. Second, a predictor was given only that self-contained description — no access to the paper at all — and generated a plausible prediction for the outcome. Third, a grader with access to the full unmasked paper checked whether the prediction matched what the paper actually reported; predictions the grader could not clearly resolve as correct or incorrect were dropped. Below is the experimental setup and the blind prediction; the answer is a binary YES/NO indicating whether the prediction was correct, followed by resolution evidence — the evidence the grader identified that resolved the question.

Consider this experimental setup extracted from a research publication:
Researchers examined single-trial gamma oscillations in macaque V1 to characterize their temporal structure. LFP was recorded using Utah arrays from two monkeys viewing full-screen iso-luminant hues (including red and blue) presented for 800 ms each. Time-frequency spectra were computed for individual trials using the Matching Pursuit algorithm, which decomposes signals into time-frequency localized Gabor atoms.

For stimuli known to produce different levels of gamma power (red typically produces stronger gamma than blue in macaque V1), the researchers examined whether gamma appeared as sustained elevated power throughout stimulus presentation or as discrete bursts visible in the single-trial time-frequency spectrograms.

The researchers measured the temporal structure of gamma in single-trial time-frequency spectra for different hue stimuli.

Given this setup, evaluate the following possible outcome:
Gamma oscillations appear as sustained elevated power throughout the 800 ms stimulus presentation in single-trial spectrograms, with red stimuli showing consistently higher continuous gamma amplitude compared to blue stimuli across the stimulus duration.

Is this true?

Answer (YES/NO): NO